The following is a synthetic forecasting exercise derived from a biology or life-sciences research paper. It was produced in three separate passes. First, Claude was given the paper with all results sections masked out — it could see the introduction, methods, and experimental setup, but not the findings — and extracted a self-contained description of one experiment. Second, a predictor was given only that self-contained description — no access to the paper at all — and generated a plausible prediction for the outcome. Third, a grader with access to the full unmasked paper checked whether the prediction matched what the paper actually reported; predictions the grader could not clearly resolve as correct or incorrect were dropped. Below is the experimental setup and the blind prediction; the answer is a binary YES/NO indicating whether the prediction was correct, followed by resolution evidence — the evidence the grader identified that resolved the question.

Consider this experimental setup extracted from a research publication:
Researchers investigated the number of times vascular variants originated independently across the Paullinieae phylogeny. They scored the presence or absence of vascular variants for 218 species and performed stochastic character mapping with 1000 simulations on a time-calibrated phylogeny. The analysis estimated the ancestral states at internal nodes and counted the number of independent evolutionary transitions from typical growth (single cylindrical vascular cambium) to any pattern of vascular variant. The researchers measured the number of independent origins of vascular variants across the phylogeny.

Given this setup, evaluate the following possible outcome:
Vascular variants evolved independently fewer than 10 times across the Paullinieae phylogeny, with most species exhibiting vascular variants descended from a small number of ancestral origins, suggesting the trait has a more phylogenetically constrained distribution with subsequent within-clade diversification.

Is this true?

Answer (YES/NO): NO